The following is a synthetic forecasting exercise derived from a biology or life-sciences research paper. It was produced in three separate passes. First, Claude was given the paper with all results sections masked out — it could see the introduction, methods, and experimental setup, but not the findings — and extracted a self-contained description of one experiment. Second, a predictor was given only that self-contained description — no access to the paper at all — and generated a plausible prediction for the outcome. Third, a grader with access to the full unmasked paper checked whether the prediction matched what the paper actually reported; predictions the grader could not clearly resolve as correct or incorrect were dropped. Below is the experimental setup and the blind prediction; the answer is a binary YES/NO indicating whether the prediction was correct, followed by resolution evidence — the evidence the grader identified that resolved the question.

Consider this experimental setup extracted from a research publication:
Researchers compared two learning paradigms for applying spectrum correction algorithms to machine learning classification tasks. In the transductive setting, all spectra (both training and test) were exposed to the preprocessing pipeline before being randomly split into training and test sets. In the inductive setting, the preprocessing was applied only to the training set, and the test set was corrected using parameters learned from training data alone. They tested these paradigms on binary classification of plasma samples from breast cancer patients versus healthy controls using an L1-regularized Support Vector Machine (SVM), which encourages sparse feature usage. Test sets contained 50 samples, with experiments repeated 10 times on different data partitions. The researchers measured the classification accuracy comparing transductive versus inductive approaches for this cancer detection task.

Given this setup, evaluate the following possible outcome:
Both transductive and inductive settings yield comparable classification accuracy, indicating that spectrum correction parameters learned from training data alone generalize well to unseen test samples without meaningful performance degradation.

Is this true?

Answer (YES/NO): NO